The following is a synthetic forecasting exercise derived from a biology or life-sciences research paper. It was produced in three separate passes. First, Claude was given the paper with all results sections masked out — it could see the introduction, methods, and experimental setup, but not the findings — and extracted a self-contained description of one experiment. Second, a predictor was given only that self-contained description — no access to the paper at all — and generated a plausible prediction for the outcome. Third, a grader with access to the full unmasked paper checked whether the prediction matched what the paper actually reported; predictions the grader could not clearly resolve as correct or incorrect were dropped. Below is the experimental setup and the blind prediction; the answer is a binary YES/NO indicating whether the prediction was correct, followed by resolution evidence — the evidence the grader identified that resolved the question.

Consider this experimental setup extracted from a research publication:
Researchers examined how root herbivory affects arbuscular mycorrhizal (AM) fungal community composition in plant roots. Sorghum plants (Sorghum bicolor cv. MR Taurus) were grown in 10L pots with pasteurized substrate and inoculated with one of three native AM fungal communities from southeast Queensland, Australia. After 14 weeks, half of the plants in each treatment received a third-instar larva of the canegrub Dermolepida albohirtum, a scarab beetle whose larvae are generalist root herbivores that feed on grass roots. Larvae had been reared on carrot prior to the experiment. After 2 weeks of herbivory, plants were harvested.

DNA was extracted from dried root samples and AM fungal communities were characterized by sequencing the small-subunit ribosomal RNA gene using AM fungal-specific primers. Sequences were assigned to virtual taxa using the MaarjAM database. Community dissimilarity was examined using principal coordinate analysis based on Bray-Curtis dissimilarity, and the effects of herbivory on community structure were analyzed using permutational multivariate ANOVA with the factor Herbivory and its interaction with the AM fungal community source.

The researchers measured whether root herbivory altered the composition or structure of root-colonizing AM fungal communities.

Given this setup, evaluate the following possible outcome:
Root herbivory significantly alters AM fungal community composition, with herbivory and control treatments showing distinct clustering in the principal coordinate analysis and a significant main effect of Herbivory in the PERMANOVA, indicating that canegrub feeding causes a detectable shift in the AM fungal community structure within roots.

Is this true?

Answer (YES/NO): NO